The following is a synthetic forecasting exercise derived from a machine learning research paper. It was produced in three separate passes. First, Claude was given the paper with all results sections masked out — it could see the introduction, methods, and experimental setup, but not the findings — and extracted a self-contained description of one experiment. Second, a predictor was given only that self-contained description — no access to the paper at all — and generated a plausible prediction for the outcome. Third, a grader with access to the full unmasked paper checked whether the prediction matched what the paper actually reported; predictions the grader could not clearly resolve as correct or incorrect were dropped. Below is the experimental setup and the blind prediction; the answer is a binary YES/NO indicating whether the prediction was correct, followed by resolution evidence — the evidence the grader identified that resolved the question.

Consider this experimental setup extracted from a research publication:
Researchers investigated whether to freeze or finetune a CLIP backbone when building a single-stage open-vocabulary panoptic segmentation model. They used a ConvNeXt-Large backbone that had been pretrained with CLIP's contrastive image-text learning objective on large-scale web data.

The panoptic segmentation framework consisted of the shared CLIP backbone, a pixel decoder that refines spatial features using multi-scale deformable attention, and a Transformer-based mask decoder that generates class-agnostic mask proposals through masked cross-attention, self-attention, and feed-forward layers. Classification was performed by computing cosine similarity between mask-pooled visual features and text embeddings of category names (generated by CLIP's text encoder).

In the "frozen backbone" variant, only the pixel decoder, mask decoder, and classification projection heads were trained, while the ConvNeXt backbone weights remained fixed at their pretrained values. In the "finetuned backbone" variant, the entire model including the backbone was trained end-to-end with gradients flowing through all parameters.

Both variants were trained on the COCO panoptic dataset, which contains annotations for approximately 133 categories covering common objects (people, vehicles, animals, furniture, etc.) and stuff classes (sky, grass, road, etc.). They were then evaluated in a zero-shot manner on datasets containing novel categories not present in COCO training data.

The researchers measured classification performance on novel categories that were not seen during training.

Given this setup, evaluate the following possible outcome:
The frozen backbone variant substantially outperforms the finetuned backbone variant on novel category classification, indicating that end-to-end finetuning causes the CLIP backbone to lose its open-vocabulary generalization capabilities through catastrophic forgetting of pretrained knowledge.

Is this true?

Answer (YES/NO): YES